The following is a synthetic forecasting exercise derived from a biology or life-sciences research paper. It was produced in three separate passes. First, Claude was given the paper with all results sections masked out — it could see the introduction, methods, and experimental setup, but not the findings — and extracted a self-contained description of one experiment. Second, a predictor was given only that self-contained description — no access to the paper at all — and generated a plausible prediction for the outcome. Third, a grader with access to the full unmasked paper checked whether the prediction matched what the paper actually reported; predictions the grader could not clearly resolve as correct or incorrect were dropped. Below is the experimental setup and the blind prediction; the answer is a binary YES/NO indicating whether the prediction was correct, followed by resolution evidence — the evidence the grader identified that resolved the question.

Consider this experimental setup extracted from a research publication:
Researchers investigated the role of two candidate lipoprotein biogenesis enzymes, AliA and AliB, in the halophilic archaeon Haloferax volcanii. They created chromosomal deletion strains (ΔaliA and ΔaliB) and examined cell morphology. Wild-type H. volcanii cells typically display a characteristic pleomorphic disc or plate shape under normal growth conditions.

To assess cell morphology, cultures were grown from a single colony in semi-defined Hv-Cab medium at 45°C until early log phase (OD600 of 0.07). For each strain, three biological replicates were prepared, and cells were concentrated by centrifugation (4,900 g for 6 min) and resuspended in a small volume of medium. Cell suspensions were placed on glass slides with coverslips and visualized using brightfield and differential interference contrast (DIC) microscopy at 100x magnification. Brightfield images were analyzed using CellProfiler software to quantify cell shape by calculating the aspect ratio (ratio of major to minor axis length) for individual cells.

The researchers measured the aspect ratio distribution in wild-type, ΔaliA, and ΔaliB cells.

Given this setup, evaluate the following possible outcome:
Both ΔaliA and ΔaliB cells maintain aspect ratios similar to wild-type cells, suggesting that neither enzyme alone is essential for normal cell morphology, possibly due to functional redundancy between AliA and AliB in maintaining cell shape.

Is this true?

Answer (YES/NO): NO